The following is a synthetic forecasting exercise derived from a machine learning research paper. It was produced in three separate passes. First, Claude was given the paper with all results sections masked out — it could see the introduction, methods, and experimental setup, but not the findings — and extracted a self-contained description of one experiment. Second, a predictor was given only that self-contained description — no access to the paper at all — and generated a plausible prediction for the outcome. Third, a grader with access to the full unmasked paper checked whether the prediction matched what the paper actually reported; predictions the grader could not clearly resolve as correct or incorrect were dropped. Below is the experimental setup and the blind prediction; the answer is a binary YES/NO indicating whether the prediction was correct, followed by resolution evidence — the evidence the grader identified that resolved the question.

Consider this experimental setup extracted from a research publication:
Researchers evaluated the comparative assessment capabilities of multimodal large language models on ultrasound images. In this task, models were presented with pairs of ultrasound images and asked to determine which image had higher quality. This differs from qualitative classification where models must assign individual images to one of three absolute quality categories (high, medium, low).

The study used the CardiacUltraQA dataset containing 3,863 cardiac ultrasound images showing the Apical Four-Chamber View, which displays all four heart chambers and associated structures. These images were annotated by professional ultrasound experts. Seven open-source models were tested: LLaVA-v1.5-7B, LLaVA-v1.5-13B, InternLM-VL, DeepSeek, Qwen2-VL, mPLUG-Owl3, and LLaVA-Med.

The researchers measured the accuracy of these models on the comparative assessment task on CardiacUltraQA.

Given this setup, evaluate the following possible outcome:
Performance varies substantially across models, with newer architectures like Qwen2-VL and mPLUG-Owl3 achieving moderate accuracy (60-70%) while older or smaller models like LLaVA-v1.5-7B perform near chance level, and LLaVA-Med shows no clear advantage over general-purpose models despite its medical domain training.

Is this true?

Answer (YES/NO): NO